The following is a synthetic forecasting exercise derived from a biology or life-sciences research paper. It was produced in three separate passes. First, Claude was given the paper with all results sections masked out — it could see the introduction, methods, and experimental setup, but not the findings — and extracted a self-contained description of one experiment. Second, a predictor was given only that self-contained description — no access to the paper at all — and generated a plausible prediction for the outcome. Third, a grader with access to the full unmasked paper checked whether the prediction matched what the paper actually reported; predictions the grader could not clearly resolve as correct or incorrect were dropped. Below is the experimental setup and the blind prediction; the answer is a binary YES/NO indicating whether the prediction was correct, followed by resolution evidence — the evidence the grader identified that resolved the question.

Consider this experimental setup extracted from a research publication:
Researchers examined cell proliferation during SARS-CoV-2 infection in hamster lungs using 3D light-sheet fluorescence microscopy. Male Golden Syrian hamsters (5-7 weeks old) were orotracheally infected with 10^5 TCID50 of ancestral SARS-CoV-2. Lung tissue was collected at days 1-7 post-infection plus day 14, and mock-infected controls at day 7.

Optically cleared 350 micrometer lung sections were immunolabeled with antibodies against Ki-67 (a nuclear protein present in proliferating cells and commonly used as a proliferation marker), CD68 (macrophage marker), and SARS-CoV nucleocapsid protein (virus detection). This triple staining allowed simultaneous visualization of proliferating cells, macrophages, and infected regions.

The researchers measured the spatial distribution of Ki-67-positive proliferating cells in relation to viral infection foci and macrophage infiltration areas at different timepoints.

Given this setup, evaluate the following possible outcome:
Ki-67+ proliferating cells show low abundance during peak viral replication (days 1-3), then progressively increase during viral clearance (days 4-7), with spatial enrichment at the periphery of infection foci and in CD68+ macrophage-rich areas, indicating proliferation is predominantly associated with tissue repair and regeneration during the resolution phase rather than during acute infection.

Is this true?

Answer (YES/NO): NO